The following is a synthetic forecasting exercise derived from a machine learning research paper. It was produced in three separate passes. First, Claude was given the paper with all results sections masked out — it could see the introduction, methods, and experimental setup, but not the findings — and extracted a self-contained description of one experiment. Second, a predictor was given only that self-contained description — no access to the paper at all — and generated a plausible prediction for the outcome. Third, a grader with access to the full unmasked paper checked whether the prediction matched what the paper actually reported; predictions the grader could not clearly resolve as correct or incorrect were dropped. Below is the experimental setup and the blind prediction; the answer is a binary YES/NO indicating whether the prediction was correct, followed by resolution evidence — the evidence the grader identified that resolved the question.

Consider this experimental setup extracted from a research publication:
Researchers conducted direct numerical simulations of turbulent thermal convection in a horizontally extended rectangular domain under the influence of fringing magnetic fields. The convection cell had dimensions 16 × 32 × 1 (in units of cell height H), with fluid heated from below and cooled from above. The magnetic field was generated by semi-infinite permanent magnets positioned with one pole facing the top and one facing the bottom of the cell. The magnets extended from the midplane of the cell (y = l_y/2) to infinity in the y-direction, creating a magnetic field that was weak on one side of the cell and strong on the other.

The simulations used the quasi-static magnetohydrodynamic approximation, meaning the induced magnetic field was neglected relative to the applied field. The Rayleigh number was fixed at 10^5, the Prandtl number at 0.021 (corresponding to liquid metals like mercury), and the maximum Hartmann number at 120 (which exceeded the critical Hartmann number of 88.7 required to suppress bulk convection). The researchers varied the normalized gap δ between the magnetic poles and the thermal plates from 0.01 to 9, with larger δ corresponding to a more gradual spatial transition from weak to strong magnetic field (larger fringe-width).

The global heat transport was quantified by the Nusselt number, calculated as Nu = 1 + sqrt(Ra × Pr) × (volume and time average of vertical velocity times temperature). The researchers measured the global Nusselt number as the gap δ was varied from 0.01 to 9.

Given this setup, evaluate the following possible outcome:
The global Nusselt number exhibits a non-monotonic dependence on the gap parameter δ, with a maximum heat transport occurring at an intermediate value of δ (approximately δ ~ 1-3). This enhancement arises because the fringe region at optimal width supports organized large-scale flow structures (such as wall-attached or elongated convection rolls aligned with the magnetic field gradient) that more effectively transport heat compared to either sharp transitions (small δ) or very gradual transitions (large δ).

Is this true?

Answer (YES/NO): NO